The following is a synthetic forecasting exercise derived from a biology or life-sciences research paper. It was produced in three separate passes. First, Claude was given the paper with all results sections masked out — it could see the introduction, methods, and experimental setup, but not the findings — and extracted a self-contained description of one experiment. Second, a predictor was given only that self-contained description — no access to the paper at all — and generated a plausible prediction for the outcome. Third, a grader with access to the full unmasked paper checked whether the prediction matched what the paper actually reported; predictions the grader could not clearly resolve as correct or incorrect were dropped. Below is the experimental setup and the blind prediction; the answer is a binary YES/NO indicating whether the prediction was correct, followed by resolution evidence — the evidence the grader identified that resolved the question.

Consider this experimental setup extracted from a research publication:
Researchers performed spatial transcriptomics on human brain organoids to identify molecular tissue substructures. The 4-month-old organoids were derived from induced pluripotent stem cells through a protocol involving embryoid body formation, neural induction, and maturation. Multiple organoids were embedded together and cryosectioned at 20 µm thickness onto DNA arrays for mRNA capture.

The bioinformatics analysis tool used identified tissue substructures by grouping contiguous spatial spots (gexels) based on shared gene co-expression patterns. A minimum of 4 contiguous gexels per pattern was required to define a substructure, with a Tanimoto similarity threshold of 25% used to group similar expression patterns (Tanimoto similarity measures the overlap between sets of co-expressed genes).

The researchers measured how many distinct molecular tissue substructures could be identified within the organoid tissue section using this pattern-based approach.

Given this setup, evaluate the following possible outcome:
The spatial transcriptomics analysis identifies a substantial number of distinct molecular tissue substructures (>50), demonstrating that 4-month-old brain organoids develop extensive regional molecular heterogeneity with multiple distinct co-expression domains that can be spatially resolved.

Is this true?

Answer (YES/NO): NO